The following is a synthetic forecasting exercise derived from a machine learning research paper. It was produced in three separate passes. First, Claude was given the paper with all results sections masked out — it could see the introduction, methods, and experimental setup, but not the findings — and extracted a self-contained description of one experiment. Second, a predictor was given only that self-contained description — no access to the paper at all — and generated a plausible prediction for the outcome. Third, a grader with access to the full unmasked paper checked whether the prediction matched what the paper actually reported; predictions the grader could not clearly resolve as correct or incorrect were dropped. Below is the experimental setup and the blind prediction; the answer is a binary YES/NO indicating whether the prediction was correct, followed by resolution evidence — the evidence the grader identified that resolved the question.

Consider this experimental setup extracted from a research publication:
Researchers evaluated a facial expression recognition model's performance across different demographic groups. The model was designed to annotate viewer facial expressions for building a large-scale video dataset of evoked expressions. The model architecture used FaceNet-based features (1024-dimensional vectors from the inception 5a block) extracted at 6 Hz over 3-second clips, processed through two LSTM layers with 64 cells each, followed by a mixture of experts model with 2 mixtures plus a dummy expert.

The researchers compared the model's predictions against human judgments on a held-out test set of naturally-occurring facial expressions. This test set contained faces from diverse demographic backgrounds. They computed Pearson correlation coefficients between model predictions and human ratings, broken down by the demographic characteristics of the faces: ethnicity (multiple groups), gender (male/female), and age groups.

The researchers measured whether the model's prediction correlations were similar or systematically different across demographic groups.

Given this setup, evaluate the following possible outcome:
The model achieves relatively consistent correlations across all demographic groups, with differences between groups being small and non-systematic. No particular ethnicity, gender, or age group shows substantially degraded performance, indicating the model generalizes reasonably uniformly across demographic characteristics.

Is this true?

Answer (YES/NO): YES